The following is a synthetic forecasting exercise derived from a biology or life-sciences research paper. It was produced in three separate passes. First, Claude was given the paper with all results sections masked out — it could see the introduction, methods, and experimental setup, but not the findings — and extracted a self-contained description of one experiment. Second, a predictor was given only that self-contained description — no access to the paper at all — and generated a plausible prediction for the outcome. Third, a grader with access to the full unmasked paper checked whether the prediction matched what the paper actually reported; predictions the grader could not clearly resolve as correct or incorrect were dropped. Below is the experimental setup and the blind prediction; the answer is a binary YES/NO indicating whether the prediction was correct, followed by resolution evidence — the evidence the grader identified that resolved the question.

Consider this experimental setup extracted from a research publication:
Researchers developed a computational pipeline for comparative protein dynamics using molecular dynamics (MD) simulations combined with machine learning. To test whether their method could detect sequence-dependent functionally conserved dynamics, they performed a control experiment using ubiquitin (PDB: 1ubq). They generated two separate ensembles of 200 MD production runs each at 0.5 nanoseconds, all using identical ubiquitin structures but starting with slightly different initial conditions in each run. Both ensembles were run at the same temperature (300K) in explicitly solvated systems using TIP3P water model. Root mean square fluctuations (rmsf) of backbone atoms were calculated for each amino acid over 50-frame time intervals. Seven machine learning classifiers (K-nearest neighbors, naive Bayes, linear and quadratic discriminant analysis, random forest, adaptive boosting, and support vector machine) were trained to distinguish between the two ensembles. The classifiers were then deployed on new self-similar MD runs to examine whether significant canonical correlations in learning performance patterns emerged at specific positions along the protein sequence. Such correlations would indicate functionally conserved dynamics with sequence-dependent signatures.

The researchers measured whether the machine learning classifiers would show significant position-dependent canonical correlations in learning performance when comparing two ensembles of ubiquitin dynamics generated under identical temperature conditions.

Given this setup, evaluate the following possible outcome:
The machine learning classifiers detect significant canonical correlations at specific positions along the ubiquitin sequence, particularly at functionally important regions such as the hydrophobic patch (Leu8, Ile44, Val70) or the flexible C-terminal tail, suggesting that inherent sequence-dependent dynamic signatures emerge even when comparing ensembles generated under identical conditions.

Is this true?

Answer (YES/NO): NO